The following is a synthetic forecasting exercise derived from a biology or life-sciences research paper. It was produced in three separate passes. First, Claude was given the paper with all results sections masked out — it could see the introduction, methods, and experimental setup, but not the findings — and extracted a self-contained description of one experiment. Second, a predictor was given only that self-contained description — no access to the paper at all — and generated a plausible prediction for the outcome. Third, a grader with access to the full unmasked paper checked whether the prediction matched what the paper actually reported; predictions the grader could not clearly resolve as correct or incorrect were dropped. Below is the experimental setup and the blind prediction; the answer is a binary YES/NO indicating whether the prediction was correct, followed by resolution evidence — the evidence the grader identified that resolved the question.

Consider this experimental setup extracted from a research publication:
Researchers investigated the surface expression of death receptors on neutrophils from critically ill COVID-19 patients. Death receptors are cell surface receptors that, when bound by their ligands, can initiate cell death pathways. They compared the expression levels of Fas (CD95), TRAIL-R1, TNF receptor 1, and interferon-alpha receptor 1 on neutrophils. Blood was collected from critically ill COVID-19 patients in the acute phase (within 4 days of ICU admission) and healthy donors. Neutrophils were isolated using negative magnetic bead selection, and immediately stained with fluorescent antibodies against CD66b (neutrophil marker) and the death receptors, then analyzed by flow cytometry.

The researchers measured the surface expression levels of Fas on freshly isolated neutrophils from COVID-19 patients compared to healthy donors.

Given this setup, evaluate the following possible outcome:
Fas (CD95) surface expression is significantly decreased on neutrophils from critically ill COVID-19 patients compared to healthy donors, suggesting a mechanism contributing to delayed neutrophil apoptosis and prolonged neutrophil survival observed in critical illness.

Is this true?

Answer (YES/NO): NO